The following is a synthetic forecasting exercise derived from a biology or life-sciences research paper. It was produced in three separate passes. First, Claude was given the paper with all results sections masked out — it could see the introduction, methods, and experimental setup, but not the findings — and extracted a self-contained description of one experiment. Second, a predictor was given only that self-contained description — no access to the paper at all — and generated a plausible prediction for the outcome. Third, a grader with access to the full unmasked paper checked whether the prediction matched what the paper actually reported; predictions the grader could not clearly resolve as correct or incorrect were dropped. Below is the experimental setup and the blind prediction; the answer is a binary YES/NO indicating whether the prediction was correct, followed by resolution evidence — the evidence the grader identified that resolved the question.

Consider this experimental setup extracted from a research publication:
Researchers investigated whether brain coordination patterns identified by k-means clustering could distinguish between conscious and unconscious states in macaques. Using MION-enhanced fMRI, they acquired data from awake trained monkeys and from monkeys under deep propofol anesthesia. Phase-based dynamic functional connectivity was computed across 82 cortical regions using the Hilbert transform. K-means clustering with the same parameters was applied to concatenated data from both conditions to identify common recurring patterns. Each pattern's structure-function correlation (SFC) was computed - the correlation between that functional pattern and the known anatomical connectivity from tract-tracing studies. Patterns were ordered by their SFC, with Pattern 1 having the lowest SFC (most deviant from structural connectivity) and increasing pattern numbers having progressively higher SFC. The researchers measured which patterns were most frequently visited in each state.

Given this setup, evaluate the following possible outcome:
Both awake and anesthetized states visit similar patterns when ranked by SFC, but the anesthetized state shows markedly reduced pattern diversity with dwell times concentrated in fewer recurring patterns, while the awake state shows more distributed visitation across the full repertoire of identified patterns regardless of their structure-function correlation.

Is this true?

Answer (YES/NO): NO